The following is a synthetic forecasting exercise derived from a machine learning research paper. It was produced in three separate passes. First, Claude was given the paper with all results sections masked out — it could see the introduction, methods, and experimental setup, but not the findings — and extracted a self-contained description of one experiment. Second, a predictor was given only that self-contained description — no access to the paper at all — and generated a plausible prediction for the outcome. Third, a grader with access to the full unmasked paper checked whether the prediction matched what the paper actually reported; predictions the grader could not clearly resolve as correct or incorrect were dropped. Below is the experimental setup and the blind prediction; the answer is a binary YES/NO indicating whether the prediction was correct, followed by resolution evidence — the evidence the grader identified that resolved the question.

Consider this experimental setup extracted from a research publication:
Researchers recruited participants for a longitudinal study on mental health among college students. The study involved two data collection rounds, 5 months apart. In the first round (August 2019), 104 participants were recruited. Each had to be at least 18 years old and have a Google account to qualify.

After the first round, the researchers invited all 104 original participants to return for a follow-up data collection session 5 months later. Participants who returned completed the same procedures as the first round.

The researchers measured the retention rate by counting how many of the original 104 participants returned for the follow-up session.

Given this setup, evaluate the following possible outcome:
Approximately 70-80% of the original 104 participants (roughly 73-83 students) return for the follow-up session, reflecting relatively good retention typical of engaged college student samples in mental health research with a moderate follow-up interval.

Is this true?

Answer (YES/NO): NO